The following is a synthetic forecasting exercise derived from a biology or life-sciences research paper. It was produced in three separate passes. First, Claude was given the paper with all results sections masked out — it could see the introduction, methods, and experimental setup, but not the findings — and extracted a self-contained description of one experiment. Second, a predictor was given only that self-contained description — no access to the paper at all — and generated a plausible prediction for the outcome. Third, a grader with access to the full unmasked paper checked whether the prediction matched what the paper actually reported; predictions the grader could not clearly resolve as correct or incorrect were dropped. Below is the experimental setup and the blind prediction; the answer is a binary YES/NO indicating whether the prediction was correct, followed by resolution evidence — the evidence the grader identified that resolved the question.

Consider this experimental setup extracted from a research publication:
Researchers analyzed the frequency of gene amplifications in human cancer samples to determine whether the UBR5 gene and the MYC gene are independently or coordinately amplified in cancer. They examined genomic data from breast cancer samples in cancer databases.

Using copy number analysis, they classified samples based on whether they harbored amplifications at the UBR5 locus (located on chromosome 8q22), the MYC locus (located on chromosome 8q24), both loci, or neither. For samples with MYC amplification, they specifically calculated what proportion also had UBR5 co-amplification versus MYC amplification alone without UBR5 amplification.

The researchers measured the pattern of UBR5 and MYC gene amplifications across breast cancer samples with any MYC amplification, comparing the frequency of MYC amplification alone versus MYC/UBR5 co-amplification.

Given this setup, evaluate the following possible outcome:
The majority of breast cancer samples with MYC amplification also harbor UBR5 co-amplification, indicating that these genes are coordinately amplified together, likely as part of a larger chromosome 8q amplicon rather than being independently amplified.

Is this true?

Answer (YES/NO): YES